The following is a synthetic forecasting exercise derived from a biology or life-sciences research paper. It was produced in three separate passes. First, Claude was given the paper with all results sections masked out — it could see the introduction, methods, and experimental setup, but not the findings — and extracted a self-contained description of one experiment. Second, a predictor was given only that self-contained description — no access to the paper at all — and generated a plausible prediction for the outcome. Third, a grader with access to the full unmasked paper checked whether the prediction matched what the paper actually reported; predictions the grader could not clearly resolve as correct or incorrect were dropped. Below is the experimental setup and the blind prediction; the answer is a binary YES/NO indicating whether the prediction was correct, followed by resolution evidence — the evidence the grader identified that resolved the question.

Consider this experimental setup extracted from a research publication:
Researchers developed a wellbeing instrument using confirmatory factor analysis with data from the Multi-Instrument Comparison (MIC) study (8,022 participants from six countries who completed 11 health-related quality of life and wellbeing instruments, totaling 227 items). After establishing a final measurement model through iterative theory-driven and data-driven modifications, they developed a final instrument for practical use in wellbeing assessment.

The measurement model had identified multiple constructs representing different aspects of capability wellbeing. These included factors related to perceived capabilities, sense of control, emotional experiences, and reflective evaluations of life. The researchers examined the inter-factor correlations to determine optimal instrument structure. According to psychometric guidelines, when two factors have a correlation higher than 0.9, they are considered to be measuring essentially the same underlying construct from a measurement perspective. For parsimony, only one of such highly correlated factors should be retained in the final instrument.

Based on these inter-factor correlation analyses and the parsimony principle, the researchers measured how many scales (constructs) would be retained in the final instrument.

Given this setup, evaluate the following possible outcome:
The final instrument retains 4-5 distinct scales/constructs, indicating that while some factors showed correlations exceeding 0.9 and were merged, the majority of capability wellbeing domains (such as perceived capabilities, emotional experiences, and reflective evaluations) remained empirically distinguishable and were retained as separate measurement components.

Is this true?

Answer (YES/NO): NO